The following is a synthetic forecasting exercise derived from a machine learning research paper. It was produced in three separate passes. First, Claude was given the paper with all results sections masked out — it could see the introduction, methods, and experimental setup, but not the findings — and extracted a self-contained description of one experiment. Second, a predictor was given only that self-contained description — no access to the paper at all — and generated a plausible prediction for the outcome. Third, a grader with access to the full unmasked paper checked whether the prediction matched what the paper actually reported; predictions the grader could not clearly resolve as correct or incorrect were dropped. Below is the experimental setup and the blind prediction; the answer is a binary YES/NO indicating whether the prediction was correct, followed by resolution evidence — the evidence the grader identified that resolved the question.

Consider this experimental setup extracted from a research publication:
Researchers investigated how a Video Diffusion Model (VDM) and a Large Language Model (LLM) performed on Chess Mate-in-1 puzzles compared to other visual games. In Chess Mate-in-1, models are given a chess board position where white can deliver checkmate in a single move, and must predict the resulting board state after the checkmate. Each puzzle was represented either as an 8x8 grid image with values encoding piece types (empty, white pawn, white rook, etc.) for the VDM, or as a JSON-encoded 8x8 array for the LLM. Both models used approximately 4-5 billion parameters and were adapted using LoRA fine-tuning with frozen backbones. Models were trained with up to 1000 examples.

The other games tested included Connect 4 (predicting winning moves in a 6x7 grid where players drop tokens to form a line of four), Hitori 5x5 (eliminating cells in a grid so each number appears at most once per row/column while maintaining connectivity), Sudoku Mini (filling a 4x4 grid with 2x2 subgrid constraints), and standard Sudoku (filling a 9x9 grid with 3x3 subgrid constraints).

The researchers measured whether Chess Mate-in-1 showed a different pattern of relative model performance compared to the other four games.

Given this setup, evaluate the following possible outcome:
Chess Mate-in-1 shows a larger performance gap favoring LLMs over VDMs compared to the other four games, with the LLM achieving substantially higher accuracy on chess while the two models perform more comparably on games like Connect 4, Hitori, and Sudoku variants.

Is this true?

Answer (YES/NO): NO